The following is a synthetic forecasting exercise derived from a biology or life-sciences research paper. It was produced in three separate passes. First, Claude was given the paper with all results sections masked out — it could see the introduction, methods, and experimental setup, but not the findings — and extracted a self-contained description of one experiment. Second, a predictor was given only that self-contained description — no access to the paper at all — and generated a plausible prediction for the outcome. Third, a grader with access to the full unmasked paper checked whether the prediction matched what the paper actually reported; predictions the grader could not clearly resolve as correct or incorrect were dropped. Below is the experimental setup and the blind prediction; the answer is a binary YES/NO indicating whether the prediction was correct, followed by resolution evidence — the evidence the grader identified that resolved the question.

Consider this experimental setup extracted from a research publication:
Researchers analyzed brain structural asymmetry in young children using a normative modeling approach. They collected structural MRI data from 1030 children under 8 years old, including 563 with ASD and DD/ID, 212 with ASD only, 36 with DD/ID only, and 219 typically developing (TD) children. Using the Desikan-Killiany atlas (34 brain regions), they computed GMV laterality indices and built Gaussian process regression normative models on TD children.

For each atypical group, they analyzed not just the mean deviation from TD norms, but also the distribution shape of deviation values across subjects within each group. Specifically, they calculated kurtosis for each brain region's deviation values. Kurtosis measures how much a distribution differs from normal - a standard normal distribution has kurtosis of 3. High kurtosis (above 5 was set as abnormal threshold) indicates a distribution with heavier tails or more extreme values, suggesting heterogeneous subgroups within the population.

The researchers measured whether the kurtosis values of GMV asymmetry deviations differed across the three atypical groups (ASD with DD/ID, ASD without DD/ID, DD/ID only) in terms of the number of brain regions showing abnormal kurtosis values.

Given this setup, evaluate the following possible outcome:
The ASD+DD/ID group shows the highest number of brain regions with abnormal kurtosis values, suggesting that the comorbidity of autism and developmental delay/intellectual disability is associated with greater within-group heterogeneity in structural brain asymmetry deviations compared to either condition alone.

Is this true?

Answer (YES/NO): NO